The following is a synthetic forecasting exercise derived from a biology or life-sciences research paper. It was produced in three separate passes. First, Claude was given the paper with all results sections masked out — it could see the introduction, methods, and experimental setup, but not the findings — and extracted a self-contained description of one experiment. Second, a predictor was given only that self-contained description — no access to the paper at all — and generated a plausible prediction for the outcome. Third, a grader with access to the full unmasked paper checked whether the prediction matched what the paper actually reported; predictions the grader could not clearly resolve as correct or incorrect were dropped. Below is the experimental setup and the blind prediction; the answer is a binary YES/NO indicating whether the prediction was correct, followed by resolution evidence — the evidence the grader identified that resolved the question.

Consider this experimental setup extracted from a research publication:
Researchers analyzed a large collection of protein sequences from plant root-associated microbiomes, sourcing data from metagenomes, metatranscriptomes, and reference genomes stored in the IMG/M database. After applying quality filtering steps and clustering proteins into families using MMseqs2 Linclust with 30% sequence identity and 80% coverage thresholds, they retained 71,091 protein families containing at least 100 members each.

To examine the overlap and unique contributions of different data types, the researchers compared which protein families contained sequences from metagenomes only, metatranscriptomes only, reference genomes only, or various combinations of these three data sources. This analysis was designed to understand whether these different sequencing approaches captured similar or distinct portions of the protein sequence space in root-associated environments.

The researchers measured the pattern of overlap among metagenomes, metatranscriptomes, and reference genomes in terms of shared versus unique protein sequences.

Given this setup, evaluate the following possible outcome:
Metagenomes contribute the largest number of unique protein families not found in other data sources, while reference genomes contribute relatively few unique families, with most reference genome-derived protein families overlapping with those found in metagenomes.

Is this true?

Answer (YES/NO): YES